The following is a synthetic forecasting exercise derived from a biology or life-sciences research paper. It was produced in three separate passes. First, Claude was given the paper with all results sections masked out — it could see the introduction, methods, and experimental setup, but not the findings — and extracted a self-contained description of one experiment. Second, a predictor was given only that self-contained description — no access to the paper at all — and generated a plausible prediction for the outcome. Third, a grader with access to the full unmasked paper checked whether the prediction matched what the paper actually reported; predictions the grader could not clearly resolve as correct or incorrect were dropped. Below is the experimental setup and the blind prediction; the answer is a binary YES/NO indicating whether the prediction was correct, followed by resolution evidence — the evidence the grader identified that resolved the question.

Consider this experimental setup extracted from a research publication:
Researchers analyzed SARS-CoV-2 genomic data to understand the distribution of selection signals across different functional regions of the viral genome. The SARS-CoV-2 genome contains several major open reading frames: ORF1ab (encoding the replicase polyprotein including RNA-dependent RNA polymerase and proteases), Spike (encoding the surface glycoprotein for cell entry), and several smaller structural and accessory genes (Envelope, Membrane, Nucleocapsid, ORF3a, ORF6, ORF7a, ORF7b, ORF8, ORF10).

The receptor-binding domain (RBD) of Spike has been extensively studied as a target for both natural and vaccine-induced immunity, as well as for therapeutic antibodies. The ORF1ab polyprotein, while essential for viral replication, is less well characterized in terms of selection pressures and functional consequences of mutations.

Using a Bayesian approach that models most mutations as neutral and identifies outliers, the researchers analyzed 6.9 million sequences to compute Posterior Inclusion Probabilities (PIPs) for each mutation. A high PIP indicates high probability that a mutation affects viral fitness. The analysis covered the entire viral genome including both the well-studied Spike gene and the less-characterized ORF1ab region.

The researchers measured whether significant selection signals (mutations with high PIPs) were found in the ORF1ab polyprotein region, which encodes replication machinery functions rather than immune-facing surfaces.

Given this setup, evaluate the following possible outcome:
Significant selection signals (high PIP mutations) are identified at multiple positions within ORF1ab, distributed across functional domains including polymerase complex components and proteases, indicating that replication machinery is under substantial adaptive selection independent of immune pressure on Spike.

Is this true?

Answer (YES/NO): NO